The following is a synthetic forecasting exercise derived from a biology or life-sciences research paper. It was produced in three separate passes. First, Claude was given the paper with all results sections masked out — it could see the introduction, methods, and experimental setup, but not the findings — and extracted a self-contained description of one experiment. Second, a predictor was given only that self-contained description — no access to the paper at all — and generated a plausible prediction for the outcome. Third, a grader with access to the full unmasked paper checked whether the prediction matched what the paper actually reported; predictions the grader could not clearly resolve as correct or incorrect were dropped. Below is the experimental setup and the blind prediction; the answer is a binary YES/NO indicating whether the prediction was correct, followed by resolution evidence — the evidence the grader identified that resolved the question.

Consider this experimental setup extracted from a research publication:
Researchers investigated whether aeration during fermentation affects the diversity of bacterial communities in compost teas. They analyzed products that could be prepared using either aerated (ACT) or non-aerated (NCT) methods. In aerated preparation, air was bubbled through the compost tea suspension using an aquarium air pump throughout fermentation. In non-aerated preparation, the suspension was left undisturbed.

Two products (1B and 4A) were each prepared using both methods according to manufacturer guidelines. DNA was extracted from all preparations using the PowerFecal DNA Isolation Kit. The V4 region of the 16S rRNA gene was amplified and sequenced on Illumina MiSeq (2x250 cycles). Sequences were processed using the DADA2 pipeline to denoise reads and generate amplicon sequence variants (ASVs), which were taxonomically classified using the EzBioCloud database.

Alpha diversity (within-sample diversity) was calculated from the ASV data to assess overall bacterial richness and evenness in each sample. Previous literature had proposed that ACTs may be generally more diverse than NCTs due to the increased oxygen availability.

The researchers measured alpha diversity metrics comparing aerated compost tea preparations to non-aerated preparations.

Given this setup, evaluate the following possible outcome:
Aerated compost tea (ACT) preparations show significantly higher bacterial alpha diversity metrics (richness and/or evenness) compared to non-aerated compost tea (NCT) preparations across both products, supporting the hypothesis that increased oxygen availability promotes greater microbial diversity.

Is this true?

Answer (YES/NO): NO